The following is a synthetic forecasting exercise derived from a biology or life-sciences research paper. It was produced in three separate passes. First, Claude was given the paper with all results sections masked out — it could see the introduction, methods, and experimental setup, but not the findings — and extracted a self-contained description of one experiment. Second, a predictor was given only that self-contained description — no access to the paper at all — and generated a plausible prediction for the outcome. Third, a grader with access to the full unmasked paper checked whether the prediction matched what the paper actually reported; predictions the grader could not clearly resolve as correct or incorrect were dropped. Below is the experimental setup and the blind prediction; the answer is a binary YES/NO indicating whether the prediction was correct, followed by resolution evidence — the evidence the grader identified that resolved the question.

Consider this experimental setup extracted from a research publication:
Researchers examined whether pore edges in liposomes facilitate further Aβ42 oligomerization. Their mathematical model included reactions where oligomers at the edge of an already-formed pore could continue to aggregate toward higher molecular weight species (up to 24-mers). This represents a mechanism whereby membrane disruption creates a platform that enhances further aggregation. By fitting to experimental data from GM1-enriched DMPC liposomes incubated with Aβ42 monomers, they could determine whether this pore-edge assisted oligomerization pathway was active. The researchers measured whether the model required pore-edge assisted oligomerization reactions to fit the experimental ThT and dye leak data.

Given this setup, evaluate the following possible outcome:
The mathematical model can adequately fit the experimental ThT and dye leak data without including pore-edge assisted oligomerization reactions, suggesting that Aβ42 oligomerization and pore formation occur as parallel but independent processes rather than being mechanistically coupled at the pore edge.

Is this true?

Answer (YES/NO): NO